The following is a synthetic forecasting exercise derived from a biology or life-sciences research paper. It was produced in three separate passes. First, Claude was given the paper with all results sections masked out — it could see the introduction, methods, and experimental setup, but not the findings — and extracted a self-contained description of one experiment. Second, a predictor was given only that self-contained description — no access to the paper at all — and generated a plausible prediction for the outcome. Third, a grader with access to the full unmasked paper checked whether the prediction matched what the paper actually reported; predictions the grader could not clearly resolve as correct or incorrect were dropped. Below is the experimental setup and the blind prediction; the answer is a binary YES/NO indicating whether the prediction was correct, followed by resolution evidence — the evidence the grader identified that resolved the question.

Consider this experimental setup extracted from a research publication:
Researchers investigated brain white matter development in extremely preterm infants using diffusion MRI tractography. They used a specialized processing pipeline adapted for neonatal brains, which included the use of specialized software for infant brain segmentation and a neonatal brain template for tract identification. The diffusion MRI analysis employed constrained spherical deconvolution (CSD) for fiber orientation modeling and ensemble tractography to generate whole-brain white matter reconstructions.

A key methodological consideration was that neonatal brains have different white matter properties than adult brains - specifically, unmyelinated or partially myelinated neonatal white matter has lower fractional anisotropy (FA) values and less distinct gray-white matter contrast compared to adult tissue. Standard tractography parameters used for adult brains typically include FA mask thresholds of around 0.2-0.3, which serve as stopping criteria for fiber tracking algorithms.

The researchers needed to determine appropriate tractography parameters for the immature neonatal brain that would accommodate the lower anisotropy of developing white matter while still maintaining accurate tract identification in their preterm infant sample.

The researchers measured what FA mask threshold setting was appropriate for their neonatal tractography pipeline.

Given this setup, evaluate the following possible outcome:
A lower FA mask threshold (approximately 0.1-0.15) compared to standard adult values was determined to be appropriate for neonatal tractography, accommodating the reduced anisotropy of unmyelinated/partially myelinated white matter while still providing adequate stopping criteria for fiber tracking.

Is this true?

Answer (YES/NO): YES